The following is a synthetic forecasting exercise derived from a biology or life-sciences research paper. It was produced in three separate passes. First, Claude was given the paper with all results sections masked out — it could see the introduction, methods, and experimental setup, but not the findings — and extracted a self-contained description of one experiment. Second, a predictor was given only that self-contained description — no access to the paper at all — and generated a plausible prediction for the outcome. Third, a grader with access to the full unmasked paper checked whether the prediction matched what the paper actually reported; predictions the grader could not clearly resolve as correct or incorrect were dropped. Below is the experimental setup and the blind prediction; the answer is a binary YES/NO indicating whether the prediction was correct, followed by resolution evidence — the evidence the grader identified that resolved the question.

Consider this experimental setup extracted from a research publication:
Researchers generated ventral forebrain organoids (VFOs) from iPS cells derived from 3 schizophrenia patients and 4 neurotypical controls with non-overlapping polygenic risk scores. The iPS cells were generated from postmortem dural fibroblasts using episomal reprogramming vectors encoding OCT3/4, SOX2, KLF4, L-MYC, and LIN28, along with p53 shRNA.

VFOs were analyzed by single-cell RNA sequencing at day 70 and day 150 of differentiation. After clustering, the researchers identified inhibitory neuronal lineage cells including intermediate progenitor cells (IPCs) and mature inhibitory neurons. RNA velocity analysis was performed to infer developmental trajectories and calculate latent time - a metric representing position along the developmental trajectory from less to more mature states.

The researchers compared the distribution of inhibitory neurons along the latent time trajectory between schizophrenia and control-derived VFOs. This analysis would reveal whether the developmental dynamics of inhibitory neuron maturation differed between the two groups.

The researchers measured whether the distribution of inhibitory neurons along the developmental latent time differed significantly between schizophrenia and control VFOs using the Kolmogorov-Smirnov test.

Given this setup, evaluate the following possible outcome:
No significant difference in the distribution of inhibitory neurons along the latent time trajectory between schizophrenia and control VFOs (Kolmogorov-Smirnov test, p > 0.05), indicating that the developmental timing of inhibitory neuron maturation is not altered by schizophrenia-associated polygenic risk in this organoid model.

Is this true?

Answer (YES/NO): NO